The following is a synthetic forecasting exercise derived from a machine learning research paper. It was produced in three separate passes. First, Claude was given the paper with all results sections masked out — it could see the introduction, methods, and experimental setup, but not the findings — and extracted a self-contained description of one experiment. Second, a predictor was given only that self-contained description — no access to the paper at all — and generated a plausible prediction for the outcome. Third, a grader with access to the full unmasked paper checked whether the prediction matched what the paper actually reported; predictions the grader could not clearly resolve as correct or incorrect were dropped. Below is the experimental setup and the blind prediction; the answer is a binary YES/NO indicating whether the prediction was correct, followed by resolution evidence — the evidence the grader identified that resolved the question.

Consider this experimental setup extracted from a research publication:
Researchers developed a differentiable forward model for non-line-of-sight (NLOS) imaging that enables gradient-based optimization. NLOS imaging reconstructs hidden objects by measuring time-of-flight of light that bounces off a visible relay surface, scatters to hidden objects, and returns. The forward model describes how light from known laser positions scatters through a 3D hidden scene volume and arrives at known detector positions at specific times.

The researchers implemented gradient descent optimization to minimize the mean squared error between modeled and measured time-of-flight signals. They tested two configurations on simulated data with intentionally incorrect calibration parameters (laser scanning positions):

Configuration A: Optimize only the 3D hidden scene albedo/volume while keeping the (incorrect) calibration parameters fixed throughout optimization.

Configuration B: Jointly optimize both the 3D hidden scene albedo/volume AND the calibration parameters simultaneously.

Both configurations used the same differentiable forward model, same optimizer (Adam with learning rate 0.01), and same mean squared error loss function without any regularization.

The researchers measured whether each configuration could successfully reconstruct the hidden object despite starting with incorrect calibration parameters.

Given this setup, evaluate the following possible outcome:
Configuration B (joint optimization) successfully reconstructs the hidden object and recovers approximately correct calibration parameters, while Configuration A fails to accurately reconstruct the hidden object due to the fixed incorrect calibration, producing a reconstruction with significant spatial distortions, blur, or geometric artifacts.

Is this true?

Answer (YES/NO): YES